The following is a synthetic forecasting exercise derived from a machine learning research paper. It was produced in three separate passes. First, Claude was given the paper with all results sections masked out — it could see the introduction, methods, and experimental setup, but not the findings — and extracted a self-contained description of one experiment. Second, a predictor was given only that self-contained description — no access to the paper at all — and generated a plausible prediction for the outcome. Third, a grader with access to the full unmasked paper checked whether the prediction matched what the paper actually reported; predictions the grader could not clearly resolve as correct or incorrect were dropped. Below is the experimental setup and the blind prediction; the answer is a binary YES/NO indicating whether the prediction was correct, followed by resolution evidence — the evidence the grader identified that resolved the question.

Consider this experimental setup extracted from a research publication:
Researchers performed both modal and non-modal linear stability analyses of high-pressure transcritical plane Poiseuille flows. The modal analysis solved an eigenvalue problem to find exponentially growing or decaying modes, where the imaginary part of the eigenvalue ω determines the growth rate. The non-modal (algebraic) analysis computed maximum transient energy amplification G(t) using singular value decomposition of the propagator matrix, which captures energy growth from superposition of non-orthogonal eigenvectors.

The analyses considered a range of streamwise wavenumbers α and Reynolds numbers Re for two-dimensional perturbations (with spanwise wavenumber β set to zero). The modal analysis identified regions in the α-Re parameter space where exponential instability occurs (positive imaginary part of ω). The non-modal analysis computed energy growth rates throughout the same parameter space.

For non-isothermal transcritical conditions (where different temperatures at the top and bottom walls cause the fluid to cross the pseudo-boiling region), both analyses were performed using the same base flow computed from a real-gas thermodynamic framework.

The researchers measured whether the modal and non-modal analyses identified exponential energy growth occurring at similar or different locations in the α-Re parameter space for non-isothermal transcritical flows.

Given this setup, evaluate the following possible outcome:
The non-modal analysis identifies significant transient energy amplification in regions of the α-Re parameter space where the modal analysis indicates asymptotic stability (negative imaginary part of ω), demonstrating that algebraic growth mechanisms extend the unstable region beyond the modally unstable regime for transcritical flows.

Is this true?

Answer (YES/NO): NO